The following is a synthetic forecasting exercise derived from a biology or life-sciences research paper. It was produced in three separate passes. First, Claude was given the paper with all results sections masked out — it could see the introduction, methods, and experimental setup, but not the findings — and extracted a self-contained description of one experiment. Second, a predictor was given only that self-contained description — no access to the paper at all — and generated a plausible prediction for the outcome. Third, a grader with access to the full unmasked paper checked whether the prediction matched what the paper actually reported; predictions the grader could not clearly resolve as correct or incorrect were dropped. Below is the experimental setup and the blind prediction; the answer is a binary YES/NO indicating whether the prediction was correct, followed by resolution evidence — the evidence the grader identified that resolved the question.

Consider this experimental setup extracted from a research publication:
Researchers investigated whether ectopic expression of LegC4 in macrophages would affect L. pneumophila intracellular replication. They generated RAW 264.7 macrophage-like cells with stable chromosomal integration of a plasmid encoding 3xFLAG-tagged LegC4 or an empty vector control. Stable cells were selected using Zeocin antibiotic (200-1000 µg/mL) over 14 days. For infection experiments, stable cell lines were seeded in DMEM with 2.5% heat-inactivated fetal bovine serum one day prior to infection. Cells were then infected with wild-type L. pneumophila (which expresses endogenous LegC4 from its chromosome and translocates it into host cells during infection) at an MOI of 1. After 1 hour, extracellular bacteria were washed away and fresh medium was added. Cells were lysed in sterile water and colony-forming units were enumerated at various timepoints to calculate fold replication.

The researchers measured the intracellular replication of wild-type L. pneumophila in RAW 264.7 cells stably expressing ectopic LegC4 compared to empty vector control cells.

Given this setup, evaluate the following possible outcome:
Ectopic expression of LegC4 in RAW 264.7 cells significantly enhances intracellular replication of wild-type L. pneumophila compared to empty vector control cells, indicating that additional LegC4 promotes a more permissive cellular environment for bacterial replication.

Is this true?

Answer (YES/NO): NO